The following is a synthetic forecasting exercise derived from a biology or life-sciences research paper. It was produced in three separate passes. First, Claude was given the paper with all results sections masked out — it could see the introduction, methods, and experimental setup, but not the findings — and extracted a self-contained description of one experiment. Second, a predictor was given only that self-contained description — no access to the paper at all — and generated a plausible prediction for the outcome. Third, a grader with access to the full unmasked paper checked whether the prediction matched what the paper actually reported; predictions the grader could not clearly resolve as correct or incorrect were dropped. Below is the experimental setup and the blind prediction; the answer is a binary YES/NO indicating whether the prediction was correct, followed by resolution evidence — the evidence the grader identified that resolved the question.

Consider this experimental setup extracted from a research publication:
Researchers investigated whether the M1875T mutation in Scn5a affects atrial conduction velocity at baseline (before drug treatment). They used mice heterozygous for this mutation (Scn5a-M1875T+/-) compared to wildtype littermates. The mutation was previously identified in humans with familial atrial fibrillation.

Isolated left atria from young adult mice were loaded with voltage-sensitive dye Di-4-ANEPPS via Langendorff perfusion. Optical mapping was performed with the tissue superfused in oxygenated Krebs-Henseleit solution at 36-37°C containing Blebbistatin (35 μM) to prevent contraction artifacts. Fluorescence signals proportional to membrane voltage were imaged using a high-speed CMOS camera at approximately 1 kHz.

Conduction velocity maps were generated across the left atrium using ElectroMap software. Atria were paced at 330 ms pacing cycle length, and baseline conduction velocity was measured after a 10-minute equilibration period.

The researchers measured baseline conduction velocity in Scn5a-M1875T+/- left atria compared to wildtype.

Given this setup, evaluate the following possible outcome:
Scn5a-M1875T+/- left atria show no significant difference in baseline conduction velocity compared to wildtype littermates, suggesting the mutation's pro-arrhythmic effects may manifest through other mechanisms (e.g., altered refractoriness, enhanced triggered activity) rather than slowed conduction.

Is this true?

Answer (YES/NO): YES